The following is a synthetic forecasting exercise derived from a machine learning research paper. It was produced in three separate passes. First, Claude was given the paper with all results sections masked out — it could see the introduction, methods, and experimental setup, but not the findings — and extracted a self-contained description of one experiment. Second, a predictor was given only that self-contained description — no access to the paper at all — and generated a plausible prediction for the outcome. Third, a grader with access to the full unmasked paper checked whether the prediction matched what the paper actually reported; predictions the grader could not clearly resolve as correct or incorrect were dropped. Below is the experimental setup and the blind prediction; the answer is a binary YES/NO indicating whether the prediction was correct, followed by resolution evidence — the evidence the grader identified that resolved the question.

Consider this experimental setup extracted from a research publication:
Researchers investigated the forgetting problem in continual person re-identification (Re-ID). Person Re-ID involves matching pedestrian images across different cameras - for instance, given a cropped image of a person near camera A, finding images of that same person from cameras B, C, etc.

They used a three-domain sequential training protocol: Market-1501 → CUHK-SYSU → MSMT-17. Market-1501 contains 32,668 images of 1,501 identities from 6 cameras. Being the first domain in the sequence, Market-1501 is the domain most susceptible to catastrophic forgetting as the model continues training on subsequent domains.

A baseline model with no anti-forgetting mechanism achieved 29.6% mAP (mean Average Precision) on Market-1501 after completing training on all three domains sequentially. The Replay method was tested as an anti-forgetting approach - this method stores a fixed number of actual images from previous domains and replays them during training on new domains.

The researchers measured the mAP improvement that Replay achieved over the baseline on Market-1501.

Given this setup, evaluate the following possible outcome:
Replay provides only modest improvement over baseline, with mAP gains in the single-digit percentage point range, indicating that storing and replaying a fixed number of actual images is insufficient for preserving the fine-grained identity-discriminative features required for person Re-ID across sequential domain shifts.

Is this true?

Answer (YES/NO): YES